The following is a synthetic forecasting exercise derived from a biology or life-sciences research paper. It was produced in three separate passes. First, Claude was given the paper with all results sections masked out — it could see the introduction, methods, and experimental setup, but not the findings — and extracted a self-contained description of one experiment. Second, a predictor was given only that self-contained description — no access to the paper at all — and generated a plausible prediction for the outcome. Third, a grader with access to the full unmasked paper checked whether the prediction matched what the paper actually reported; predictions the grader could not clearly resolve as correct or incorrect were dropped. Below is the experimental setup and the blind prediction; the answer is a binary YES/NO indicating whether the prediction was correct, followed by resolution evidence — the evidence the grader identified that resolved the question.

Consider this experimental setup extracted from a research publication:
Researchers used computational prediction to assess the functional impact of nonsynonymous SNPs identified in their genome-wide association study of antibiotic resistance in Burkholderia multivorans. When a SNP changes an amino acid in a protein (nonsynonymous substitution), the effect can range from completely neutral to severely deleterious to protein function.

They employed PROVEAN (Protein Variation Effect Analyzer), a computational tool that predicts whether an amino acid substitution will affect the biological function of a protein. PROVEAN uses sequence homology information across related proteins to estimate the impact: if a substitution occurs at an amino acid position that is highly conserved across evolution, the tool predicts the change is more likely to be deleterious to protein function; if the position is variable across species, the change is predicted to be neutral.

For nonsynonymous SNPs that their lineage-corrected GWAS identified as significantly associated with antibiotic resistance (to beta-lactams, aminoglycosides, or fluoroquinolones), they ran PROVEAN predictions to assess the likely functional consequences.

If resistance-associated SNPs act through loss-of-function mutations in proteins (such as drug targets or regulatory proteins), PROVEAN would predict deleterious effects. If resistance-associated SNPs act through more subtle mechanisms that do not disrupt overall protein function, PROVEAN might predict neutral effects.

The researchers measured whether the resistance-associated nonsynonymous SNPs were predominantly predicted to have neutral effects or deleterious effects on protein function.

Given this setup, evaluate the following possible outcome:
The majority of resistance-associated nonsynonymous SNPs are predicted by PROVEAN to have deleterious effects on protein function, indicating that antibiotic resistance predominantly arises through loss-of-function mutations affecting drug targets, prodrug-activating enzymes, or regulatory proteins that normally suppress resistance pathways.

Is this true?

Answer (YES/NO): NO